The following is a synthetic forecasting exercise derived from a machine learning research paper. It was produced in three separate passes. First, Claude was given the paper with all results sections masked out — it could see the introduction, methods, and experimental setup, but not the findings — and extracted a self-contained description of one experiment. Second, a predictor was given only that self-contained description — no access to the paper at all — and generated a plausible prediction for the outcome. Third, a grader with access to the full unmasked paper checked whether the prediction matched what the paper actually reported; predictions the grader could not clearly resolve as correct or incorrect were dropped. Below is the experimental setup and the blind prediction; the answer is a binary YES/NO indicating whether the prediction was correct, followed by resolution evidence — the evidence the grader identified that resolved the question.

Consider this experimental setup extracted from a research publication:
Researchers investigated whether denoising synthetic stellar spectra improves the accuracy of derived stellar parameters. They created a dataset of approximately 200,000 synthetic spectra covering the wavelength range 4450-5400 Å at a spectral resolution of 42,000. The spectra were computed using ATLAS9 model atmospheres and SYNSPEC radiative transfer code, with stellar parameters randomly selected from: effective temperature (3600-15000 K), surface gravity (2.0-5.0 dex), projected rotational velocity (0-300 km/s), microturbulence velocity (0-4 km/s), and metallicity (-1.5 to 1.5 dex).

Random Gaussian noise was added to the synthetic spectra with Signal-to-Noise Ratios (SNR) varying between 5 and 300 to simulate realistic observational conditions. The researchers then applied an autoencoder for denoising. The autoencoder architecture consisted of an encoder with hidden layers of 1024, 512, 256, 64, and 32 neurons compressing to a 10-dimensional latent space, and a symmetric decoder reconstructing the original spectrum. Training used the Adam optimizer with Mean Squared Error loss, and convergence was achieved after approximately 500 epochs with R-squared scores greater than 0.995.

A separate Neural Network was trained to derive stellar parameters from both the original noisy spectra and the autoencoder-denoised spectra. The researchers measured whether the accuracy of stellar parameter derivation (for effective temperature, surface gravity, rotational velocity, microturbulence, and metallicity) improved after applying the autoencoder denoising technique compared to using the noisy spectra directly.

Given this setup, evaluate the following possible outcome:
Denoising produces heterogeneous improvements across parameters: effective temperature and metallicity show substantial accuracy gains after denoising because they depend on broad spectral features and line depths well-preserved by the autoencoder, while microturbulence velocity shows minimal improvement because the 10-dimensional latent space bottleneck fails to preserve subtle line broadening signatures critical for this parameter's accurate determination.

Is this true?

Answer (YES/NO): NO